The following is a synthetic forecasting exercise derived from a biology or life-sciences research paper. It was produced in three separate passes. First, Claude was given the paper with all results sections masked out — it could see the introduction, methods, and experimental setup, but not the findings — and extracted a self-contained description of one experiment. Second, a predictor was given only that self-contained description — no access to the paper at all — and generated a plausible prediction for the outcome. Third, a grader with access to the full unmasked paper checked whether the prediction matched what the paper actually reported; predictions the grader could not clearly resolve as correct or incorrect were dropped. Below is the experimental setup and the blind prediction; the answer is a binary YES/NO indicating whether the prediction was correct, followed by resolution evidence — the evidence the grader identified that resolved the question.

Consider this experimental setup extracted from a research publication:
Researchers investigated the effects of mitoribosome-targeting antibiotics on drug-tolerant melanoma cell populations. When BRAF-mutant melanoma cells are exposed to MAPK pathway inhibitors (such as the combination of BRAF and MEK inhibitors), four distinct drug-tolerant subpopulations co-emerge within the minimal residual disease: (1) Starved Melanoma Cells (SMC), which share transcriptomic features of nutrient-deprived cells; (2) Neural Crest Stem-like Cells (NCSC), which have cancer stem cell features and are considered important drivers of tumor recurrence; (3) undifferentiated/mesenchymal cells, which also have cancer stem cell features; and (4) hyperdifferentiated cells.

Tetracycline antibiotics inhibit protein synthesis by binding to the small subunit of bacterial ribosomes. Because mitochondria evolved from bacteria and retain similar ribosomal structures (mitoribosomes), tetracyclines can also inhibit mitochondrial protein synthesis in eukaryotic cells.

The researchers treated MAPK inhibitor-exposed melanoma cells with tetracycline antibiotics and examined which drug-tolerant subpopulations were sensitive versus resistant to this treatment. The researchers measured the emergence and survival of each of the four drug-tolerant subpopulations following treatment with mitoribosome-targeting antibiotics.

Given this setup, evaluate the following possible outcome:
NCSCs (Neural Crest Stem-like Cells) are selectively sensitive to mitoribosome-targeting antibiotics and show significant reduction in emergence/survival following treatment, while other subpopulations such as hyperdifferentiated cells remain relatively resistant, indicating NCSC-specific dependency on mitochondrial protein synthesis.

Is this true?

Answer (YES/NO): NO